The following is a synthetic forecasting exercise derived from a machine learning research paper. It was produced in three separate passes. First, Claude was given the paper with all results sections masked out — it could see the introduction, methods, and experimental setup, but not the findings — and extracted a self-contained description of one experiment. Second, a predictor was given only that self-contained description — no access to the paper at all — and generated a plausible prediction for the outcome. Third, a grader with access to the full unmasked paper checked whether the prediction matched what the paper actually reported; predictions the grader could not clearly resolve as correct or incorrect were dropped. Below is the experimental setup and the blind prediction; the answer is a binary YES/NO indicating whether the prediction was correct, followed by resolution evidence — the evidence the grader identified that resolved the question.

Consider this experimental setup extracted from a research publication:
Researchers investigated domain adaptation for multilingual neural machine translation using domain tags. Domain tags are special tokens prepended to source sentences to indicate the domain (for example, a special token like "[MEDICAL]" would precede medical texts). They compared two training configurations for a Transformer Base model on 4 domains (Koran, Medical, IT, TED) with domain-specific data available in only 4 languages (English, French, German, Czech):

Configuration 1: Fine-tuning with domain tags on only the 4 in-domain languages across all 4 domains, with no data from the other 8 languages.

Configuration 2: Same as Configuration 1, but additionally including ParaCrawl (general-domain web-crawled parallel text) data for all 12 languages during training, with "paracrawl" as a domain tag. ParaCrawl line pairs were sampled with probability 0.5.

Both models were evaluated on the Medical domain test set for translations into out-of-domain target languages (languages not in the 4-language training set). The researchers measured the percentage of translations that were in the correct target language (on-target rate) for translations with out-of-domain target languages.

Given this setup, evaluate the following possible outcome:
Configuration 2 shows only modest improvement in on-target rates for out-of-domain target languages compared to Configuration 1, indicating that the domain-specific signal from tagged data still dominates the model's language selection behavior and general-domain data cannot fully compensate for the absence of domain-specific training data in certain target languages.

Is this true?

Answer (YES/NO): NO